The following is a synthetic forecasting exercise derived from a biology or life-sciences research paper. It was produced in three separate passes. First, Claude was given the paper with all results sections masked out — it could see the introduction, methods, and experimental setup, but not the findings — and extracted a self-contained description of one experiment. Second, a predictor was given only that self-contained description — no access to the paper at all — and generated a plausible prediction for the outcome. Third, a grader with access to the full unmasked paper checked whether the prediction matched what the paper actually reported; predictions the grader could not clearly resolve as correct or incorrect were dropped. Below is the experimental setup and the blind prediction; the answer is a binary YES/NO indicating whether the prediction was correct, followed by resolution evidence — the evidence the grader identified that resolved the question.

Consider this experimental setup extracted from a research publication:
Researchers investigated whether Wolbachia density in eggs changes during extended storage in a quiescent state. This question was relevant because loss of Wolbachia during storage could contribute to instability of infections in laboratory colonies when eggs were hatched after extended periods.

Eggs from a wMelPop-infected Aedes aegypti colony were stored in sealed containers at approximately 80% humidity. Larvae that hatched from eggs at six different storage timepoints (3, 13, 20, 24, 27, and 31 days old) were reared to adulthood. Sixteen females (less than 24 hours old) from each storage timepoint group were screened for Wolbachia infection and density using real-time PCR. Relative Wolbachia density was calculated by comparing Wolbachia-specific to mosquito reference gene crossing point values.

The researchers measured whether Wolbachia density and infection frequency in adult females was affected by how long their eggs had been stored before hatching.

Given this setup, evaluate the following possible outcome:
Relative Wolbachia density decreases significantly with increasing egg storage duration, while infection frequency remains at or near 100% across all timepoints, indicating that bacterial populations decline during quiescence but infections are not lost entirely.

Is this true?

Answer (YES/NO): YES